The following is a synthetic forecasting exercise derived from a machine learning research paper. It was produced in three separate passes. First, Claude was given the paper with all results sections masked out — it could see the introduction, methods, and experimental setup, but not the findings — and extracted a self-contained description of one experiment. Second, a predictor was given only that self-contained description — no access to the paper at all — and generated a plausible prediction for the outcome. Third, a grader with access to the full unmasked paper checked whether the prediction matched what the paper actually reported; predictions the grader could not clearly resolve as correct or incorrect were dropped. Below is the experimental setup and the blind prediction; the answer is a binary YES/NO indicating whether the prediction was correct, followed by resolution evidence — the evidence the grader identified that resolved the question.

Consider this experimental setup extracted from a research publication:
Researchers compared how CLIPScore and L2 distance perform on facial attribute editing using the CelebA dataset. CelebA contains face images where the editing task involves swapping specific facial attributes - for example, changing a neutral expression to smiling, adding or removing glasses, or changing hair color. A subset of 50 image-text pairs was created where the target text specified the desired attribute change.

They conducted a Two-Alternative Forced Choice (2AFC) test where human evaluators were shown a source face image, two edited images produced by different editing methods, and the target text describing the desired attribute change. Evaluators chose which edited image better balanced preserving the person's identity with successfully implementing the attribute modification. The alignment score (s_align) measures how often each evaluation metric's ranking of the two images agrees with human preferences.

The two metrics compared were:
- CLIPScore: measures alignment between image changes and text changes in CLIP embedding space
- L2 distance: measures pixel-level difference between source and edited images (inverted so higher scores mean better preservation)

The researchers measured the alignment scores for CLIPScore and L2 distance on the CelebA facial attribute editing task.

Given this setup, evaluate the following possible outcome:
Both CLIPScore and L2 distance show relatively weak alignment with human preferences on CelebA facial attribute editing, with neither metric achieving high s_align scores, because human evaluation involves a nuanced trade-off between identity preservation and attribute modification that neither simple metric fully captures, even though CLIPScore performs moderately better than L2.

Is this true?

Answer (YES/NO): NO